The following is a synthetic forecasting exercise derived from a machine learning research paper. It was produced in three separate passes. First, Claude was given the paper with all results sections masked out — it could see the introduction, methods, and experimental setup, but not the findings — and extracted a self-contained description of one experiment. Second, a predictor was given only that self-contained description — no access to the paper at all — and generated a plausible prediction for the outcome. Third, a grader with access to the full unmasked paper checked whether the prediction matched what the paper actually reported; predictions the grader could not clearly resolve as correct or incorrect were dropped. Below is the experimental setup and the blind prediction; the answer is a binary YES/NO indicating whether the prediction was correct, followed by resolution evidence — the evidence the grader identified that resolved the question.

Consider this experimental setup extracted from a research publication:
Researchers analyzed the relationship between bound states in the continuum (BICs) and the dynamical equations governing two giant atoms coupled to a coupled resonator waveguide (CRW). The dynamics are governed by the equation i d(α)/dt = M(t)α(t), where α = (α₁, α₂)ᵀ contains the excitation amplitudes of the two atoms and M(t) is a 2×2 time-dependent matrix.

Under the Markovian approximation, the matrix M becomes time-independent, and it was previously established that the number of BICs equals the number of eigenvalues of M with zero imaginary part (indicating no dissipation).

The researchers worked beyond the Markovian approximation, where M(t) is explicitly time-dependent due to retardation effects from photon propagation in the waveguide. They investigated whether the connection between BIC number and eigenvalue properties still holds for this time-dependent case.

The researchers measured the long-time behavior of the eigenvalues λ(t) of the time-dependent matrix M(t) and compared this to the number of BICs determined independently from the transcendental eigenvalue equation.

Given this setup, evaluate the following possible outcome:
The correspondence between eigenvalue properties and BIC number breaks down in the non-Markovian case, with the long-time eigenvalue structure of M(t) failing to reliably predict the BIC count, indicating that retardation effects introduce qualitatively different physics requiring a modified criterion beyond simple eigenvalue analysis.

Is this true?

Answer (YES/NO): NO